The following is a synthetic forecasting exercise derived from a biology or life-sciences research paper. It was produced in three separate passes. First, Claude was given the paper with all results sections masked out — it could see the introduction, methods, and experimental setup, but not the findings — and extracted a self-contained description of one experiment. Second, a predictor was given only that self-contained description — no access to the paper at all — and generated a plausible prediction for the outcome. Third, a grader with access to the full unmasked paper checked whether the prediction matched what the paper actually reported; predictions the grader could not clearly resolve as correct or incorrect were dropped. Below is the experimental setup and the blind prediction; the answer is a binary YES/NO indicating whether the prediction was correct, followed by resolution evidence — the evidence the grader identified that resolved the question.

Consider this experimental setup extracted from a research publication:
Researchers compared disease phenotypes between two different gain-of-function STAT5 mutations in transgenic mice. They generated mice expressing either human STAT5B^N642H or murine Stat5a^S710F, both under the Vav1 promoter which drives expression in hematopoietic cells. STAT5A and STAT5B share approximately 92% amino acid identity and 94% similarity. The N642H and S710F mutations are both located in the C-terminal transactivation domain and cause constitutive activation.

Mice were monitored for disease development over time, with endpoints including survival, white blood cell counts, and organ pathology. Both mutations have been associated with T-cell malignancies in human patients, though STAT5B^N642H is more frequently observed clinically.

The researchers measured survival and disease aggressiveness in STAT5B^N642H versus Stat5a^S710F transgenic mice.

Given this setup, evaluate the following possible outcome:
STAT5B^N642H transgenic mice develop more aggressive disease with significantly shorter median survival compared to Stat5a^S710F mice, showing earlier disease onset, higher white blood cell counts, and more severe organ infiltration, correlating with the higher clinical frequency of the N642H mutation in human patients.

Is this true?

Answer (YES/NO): YES